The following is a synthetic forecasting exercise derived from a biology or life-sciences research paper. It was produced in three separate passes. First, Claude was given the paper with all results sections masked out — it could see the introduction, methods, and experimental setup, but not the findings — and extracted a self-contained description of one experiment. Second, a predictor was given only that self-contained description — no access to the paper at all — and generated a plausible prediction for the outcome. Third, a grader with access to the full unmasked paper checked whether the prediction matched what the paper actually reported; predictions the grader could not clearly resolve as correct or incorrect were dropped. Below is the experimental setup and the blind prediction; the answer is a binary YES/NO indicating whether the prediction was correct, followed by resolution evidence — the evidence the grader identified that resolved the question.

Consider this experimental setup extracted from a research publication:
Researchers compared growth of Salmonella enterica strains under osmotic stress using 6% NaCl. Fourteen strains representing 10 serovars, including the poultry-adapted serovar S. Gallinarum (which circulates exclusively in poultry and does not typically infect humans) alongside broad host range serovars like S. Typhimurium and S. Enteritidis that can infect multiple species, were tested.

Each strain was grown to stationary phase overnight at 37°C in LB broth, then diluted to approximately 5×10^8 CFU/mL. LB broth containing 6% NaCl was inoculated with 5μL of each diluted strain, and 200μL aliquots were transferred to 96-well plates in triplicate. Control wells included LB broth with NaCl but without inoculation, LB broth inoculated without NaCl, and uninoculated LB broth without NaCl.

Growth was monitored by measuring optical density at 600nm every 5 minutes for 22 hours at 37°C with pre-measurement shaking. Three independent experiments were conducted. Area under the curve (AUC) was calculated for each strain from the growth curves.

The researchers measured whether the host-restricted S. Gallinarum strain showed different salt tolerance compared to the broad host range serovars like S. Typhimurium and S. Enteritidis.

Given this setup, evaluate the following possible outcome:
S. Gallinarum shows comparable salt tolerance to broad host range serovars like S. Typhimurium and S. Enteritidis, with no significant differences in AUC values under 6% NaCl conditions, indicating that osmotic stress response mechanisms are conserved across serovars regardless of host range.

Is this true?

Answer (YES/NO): NO